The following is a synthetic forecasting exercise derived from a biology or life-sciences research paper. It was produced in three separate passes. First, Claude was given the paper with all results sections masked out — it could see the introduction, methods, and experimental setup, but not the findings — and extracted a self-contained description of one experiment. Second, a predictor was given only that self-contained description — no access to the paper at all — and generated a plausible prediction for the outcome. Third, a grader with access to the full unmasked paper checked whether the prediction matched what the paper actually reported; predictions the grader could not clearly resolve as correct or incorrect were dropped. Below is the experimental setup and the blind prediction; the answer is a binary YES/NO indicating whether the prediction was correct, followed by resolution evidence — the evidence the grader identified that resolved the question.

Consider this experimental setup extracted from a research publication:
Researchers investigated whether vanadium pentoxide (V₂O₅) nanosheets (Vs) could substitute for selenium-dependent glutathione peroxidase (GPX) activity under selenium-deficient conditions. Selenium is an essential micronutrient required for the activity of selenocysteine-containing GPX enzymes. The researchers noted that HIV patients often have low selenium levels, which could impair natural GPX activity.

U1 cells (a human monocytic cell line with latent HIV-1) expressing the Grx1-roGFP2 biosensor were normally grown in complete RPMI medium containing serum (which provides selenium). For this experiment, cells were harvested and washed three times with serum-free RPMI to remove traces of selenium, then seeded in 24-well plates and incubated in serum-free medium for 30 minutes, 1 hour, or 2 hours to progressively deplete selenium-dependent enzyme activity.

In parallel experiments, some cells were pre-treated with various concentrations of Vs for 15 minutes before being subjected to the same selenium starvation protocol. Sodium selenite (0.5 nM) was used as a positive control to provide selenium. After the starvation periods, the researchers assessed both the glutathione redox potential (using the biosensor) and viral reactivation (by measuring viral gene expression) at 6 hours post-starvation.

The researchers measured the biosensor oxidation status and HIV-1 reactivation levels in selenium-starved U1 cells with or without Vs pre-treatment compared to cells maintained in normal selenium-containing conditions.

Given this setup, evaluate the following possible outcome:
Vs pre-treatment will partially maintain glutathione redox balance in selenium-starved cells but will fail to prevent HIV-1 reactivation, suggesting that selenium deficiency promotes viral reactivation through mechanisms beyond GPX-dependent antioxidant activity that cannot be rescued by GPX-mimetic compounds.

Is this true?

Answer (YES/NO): NO